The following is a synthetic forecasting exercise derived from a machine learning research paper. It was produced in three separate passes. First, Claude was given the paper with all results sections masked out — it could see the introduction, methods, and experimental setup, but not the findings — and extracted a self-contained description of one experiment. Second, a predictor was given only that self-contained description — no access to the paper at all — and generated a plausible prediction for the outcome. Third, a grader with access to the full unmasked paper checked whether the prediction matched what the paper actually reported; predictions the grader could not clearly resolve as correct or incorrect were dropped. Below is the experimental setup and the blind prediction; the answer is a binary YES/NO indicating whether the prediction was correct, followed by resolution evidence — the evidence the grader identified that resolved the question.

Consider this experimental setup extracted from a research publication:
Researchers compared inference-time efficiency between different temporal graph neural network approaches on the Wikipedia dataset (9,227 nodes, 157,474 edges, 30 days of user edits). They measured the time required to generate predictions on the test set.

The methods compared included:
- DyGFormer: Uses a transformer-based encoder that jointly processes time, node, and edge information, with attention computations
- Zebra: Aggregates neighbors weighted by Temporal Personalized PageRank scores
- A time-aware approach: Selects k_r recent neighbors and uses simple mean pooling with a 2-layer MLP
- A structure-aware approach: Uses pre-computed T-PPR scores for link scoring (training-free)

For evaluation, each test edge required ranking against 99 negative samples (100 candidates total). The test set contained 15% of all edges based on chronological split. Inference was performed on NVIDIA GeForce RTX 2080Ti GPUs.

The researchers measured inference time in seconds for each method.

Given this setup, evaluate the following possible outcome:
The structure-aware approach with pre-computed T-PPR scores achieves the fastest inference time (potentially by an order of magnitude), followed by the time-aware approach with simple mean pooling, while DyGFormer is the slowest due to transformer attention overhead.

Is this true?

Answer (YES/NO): YES